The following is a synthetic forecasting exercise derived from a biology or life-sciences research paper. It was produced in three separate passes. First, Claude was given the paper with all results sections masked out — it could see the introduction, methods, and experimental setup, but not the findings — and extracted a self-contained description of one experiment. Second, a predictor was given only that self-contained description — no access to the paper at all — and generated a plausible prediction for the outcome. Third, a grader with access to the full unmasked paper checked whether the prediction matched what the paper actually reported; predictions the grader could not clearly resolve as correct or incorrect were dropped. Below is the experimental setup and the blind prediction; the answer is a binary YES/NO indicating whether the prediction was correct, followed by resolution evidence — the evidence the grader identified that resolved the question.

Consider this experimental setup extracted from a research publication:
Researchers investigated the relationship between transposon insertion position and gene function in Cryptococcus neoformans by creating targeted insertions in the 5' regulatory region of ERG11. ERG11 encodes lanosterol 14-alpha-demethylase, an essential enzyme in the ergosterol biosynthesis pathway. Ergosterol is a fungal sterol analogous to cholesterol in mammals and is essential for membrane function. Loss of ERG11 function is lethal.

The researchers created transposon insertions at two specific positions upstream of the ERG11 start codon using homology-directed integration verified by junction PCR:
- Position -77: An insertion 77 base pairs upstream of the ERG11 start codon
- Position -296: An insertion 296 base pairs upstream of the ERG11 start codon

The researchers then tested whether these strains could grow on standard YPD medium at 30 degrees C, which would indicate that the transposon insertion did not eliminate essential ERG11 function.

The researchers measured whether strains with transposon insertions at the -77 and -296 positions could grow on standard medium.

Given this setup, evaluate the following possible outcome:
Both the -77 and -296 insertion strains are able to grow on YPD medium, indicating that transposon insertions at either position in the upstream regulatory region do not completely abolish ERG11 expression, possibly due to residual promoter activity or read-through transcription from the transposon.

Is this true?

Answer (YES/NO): YES